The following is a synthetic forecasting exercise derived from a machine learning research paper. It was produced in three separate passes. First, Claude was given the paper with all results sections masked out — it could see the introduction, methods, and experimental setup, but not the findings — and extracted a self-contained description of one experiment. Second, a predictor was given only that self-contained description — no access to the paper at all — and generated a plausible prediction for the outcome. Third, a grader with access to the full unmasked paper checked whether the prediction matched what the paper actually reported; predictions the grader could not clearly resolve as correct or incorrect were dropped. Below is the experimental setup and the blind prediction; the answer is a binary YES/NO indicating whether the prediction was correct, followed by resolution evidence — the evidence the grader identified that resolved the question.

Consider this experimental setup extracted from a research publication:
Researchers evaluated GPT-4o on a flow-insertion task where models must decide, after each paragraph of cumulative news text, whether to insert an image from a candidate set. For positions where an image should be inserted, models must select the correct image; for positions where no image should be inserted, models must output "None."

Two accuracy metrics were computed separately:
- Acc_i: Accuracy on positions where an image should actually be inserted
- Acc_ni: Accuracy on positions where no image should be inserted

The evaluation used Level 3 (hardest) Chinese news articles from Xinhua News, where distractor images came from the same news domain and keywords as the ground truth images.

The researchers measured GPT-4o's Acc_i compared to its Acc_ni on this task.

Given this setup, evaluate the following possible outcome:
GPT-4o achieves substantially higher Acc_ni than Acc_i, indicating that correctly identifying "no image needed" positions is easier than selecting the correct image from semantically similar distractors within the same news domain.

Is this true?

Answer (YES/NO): YES